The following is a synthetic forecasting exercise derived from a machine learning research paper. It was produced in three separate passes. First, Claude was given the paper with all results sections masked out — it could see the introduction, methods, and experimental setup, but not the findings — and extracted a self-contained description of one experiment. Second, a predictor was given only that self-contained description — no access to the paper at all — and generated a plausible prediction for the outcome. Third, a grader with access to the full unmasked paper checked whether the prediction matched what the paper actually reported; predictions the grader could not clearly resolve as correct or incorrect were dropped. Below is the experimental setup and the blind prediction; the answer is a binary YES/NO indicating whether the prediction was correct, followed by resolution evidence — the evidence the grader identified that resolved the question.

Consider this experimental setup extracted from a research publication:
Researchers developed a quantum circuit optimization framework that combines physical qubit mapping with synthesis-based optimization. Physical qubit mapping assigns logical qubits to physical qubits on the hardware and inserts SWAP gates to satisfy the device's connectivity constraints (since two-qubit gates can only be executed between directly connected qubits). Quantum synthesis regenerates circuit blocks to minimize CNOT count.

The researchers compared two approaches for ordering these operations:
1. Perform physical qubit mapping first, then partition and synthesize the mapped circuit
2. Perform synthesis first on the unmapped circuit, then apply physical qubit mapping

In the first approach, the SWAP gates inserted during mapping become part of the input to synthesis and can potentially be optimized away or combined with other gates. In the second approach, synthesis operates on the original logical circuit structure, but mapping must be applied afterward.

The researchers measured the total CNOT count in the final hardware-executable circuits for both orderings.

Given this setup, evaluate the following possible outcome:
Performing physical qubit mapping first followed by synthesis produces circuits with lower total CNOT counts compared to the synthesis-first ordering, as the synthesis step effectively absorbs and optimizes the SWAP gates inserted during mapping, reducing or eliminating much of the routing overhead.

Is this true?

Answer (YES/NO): YES